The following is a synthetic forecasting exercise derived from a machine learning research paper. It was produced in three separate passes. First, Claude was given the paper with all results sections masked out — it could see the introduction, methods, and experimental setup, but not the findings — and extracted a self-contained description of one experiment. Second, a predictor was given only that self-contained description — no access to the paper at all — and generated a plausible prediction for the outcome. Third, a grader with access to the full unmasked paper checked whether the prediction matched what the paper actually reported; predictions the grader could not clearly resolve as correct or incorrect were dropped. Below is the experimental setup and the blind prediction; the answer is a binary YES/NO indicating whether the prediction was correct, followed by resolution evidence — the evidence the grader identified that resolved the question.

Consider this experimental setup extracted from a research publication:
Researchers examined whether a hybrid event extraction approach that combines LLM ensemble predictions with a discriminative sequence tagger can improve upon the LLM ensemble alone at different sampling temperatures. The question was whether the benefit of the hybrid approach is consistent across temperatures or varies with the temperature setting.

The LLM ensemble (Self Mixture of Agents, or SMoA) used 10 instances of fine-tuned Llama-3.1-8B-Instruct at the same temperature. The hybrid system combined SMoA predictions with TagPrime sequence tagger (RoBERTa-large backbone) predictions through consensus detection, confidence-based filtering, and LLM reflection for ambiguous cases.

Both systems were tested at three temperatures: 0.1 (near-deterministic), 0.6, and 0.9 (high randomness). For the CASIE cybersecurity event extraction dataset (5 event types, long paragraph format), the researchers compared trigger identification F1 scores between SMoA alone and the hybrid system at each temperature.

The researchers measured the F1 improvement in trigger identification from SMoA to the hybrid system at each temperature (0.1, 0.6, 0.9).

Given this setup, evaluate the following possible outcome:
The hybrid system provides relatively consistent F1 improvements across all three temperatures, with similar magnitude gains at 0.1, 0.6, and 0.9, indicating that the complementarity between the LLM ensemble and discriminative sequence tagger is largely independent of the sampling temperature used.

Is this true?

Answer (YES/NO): NO